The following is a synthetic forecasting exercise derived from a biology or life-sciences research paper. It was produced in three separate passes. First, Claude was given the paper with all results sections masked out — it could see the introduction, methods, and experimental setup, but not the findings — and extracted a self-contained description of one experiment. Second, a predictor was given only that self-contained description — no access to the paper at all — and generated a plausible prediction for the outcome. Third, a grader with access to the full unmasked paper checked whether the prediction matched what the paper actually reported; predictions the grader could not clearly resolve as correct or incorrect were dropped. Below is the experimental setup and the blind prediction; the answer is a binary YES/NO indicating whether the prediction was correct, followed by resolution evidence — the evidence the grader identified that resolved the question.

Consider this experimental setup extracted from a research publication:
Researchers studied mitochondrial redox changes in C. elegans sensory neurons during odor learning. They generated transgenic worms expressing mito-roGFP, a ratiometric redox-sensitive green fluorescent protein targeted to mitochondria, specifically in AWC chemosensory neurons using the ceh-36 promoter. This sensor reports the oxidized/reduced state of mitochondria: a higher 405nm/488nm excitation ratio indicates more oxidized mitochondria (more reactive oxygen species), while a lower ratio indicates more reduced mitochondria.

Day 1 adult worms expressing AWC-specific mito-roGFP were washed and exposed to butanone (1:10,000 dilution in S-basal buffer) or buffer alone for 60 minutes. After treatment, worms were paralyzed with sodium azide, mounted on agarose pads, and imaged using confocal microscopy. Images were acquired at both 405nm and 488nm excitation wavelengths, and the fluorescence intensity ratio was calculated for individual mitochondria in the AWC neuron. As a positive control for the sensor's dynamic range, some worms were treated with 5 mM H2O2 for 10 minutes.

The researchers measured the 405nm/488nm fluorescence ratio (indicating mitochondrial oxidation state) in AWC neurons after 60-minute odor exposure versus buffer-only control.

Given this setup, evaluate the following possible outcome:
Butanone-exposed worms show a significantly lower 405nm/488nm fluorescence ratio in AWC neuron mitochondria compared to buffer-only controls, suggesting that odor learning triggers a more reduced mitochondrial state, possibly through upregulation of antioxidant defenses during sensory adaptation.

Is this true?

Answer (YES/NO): NO